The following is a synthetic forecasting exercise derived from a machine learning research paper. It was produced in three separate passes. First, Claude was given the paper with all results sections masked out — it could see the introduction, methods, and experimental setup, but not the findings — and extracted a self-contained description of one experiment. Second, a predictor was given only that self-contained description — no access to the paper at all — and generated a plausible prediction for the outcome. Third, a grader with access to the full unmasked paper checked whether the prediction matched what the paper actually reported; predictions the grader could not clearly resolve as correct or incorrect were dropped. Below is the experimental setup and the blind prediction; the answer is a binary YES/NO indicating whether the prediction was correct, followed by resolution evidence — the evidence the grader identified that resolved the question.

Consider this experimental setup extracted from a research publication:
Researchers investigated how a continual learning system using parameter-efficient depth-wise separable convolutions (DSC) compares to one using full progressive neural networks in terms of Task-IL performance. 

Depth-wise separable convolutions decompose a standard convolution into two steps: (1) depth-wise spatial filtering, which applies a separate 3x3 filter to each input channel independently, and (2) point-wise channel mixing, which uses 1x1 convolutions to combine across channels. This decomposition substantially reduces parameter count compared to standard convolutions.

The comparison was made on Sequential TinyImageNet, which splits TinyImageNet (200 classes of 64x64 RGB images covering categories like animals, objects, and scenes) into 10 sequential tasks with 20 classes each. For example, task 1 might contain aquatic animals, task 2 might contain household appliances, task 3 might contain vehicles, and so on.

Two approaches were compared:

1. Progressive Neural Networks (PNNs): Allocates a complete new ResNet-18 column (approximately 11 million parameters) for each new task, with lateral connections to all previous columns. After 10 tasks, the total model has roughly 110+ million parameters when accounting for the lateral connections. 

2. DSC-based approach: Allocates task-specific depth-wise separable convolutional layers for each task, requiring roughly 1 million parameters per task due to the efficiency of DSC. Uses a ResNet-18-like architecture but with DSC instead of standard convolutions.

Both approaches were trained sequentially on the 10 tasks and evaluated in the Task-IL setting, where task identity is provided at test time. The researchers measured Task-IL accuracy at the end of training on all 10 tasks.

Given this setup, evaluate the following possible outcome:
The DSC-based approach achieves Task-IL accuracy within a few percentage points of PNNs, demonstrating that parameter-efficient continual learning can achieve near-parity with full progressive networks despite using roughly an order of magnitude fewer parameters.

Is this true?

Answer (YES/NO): YES